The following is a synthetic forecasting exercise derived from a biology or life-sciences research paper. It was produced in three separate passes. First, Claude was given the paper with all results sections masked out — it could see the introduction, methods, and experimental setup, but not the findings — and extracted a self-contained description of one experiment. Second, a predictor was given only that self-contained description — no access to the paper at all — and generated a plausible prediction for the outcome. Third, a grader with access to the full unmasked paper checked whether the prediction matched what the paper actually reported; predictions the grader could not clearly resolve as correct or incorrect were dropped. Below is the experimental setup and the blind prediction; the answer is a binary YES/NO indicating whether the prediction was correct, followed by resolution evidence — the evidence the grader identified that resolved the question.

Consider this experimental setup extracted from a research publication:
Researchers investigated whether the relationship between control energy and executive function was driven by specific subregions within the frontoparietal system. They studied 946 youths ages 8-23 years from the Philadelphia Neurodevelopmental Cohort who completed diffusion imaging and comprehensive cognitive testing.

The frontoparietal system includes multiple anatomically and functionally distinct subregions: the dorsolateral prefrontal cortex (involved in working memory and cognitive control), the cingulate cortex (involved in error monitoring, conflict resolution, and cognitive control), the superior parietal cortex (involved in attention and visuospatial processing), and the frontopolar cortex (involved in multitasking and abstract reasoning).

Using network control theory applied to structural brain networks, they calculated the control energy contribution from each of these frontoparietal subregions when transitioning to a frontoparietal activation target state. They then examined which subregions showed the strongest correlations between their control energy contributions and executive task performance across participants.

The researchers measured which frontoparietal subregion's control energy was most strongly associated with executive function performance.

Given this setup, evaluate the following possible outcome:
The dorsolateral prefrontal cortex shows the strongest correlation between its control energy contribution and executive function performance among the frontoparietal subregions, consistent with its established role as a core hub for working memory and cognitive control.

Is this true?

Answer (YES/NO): NO